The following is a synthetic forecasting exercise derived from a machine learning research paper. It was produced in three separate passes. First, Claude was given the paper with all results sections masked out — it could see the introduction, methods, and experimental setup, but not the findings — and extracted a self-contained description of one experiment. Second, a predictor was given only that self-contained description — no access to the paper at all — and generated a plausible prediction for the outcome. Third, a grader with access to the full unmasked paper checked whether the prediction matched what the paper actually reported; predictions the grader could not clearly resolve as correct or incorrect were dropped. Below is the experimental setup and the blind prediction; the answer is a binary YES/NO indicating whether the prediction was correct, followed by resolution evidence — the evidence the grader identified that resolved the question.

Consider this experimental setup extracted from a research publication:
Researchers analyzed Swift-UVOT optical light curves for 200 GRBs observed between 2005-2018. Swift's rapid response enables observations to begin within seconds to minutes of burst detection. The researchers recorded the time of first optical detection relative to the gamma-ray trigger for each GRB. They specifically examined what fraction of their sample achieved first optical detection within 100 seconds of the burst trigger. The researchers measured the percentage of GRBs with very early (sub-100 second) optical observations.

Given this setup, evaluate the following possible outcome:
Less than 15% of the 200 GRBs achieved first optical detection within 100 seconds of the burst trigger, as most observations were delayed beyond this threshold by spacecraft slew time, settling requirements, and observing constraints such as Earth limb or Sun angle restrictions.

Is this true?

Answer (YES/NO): NO